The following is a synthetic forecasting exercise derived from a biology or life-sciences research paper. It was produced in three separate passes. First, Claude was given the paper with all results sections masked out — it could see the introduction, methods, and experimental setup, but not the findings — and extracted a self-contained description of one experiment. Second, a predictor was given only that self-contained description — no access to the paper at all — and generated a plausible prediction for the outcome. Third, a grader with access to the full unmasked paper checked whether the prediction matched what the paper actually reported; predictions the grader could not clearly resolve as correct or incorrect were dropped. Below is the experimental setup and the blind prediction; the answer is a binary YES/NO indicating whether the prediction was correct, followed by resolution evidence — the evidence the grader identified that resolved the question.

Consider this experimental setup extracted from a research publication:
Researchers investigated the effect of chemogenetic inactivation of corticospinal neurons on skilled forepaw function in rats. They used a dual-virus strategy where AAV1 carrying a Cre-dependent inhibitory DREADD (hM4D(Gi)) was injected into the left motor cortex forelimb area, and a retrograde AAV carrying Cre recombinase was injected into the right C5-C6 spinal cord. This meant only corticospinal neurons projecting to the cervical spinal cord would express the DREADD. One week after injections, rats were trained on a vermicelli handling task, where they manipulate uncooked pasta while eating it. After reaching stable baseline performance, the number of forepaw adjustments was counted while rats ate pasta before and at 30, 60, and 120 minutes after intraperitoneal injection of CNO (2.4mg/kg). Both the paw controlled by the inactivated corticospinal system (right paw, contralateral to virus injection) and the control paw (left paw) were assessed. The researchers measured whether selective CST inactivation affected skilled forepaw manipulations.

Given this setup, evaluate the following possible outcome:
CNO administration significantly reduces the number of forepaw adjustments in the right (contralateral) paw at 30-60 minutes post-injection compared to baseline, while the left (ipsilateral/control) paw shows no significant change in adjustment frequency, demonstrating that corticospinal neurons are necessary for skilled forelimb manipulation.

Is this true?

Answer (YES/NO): YES